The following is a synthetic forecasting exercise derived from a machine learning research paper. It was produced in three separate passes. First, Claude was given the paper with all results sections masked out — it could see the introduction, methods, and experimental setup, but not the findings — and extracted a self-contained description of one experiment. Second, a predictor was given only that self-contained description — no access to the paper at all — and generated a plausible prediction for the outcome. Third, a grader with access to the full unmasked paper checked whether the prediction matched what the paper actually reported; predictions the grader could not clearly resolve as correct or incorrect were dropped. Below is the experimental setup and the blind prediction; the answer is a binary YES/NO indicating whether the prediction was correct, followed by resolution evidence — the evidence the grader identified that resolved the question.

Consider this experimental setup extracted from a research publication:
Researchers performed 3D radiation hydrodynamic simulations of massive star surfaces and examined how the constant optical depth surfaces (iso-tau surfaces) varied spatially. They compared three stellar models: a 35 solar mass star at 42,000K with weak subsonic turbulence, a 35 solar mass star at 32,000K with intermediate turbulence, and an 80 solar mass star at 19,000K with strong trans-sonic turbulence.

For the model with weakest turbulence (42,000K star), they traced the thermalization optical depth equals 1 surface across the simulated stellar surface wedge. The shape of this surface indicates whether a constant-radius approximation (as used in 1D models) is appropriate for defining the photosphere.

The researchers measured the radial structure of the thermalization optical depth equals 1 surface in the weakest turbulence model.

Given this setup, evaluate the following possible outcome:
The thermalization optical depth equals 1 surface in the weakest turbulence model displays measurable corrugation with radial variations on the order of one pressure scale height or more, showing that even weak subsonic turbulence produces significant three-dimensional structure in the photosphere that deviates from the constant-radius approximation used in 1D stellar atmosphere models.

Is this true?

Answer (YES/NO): NO